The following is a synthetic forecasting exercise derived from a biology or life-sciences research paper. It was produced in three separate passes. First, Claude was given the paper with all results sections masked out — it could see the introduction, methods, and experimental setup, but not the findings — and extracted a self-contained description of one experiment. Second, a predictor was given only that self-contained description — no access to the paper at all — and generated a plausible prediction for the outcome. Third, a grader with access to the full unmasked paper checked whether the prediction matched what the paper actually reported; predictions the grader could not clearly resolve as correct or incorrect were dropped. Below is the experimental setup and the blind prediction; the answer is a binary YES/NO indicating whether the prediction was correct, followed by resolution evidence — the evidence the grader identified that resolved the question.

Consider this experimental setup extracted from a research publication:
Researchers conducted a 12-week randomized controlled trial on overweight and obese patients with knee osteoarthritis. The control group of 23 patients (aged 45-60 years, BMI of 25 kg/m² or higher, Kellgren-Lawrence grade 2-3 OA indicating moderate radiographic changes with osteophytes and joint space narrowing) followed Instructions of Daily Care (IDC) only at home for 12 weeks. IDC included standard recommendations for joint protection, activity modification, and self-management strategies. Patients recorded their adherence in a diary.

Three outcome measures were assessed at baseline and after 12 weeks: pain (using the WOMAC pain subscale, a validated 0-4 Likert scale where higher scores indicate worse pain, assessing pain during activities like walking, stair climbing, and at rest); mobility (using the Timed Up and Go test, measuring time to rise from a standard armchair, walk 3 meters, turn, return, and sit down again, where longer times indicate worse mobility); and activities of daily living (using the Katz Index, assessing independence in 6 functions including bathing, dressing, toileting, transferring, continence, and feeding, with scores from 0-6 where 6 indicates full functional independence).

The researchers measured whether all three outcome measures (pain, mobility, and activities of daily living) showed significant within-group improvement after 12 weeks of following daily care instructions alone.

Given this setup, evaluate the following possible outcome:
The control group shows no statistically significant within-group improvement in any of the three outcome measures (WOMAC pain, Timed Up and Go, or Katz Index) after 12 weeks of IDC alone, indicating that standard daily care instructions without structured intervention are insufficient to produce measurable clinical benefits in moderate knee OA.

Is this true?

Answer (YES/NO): NO